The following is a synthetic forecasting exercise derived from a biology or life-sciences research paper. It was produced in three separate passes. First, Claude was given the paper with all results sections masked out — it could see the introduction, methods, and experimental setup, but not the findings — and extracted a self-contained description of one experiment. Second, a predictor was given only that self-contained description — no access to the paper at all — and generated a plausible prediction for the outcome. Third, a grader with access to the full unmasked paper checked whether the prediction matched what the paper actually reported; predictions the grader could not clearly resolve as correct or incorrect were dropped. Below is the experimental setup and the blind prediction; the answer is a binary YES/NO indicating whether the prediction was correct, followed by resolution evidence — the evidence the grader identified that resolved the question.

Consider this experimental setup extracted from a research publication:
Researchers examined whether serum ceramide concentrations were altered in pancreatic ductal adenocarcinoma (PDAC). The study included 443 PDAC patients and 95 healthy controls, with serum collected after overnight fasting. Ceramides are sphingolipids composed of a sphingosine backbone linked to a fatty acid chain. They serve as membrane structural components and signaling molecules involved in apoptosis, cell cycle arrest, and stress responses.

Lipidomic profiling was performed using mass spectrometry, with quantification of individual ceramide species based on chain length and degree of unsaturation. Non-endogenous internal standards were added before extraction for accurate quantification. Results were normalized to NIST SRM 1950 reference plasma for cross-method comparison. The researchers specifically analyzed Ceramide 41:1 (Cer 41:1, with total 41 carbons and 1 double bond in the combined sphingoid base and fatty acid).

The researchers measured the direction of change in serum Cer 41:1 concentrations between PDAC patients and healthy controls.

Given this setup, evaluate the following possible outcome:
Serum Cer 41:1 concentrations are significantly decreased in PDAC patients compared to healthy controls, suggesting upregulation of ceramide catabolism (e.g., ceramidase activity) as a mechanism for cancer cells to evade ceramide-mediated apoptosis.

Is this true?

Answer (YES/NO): YES